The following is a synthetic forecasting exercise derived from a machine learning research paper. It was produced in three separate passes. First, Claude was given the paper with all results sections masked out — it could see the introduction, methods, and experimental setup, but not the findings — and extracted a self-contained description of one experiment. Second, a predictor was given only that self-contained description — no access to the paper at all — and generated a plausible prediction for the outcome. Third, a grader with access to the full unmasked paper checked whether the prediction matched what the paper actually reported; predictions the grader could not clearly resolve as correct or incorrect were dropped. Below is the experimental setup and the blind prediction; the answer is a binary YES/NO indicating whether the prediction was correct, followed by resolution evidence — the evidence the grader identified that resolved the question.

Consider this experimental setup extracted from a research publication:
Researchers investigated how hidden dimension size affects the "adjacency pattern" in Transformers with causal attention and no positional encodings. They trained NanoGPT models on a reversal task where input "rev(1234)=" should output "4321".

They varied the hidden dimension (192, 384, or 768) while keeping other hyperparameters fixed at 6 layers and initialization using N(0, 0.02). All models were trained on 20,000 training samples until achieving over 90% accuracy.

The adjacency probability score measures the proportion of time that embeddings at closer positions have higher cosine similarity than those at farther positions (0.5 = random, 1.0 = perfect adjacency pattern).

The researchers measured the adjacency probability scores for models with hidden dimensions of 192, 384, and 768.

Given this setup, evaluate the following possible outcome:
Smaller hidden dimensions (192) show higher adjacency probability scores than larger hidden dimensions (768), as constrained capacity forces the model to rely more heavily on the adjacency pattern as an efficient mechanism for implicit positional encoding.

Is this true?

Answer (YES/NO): NO